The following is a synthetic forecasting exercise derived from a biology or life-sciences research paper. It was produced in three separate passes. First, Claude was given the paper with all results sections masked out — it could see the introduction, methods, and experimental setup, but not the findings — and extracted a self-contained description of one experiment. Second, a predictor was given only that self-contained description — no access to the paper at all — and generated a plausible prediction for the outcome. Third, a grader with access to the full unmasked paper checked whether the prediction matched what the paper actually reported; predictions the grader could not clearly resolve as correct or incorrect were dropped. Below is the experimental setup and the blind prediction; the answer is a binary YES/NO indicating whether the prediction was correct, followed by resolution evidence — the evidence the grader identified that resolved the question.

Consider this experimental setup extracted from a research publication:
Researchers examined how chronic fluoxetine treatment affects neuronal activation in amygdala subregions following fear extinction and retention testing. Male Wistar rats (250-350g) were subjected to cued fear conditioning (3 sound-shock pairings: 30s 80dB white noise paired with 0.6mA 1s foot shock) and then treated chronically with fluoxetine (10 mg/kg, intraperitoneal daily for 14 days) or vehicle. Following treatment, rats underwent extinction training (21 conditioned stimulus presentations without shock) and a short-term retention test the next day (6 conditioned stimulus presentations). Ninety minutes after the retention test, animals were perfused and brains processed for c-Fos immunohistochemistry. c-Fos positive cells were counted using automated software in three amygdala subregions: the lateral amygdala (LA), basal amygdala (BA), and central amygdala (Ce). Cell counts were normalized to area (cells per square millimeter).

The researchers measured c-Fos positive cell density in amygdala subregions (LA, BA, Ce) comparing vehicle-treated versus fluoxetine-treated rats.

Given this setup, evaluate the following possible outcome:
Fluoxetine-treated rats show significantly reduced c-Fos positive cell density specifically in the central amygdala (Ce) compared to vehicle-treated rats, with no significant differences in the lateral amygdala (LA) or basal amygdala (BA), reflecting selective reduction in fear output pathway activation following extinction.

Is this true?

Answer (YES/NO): NO